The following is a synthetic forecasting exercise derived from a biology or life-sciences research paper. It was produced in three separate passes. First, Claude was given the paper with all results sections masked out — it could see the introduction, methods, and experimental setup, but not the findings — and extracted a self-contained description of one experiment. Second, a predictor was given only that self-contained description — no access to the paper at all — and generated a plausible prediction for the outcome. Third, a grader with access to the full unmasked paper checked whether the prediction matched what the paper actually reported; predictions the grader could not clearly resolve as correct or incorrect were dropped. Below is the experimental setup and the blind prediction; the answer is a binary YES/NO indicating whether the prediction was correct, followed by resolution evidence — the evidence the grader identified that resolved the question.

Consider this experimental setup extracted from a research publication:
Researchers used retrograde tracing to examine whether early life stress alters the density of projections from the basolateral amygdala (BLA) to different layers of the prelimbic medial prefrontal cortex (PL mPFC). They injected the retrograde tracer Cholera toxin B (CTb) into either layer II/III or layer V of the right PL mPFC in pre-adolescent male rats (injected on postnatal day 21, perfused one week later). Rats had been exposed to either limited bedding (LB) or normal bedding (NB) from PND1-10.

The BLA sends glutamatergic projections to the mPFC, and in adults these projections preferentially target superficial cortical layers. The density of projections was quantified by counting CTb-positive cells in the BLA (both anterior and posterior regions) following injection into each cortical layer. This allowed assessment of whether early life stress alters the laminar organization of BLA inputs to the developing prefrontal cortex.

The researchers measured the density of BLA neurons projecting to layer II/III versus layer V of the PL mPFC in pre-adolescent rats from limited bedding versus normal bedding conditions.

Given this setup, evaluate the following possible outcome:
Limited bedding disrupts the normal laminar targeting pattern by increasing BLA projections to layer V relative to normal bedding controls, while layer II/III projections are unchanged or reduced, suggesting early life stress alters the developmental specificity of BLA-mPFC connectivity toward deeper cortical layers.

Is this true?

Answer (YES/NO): YES